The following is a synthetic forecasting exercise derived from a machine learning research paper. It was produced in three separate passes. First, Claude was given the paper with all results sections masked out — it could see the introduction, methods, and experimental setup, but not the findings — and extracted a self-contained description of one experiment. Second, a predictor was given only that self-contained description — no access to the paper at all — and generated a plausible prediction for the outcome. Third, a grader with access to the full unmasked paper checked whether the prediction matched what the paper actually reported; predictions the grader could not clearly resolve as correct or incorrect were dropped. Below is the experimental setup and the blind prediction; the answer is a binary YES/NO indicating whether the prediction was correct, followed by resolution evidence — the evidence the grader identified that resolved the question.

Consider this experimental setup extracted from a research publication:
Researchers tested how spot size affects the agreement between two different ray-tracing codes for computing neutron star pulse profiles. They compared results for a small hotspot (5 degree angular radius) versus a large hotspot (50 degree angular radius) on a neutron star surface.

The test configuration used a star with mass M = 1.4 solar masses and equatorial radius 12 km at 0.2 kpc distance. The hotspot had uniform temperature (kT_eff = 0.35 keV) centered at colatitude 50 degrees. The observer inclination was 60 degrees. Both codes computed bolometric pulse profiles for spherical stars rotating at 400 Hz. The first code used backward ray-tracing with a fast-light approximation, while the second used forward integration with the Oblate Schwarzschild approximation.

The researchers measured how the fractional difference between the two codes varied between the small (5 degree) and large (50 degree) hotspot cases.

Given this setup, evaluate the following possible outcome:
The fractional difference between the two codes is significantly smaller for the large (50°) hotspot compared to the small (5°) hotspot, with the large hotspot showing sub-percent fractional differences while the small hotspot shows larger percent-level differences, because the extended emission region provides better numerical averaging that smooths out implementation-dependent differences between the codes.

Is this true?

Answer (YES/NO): NO